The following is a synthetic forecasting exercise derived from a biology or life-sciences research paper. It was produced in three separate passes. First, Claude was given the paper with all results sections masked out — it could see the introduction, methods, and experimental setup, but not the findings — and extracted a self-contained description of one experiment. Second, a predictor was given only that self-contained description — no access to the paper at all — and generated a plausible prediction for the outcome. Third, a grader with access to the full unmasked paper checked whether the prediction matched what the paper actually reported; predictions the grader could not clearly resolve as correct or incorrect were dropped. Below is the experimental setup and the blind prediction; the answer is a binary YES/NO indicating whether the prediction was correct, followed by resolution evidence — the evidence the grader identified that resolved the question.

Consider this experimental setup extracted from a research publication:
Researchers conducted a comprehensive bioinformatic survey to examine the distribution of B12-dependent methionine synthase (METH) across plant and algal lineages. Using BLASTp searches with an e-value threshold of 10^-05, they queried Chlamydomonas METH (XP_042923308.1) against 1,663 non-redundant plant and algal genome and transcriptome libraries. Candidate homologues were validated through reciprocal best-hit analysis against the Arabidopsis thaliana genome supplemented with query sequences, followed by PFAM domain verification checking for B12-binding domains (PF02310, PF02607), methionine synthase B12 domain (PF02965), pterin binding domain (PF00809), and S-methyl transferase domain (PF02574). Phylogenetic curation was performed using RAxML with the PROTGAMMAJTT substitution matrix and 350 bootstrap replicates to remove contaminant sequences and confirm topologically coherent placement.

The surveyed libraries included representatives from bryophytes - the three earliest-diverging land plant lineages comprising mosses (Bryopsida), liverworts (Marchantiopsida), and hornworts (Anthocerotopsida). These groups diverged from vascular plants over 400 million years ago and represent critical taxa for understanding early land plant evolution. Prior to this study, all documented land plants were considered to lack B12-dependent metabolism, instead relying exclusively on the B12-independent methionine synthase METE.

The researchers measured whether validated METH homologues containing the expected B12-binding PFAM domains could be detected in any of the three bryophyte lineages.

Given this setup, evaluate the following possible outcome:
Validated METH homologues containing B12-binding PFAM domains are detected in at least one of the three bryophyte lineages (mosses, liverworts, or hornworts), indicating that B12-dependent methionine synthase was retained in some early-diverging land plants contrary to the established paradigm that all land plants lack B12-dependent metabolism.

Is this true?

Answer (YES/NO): YES